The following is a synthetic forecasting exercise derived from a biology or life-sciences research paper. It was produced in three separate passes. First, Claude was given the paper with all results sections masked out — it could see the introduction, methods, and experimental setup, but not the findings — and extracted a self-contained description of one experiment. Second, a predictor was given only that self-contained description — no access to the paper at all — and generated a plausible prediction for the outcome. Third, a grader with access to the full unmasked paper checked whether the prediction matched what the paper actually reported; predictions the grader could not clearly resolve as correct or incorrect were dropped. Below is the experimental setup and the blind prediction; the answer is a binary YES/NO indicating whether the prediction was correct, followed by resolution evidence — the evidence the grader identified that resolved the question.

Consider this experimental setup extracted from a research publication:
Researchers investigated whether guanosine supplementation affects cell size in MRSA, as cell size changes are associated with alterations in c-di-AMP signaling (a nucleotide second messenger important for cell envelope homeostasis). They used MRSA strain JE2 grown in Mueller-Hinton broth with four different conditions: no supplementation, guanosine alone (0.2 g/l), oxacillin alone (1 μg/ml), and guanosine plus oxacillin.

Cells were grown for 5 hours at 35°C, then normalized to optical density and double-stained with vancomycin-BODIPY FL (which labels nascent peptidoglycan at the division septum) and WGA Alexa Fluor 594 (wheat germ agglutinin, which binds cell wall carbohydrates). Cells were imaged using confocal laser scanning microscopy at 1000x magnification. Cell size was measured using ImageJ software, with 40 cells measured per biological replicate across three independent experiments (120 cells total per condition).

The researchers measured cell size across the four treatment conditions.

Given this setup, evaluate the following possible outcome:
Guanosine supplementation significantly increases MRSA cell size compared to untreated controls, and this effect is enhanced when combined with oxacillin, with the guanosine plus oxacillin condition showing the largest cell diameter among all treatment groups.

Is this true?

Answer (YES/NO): YES